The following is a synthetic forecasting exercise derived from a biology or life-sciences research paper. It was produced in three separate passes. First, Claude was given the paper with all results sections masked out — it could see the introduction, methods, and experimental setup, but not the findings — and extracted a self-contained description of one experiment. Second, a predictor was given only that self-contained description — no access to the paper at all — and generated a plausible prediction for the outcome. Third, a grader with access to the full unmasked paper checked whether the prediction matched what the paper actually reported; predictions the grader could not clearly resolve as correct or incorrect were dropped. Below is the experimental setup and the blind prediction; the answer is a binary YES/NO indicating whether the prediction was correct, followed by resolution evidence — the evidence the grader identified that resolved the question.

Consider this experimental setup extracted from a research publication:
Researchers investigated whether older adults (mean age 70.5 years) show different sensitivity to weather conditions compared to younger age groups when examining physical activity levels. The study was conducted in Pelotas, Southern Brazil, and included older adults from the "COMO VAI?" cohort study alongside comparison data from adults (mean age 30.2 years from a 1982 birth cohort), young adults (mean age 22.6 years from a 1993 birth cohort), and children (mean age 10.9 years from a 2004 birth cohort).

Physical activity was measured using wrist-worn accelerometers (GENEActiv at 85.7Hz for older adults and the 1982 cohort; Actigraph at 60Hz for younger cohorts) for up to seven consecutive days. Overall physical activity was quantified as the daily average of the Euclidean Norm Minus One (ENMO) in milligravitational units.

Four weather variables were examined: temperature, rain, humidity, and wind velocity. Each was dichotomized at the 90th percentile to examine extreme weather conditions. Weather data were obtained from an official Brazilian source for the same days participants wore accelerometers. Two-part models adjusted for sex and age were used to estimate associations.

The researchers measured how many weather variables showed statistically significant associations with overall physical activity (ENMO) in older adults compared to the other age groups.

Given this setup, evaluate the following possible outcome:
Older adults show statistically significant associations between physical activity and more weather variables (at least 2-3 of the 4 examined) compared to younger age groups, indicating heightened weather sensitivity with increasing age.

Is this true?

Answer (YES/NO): NO